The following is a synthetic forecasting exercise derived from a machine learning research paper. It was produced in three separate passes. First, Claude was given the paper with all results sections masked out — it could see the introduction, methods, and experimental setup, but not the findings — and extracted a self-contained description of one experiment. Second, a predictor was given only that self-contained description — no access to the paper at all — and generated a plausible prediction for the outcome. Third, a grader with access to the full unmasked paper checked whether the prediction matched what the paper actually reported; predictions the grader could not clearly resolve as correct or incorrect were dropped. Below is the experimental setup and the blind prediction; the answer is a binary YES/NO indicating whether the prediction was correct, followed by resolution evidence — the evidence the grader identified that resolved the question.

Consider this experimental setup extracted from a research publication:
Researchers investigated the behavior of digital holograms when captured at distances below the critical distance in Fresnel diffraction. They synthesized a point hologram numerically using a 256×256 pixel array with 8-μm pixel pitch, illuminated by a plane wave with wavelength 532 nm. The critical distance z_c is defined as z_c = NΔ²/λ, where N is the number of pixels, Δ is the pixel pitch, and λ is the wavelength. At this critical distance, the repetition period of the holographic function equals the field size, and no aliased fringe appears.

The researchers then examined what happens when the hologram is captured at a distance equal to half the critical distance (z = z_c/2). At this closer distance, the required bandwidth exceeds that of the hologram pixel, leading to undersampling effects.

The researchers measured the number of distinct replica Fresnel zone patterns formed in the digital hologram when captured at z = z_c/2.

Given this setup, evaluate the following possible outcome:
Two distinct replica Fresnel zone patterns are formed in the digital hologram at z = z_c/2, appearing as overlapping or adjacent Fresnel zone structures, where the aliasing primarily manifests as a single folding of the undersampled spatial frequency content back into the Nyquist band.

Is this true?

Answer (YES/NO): NO